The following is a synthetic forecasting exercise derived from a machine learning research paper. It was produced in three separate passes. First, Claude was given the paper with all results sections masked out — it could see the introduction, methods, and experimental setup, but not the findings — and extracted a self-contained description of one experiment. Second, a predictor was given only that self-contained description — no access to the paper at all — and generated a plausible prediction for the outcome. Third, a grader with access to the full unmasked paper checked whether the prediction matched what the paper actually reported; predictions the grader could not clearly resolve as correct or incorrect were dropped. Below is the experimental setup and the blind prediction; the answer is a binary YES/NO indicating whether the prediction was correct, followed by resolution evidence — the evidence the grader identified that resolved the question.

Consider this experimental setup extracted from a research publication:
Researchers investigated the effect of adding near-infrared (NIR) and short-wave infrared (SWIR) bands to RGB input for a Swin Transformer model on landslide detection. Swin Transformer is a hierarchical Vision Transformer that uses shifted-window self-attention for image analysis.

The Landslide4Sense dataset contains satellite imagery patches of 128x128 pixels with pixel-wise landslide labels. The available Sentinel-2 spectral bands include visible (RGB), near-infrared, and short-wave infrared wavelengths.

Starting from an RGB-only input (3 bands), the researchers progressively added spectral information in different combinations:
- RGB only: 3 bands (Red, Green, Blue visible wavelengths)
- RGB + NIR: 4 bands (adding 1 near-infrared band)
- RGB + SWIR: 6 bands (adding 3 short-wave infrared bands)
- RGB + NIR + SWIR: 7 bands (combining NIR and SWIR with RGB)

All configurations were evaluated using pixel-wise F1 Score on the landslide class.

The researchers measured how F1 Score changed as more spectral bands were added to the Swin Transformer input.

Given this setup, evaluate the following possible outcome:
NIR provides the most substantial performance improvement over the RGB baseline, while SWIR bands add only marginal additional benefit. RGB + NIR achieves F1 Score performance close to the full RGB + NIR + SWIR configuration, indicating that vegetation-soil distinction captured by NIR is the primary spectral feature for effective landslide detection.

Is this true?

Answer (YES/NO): NO